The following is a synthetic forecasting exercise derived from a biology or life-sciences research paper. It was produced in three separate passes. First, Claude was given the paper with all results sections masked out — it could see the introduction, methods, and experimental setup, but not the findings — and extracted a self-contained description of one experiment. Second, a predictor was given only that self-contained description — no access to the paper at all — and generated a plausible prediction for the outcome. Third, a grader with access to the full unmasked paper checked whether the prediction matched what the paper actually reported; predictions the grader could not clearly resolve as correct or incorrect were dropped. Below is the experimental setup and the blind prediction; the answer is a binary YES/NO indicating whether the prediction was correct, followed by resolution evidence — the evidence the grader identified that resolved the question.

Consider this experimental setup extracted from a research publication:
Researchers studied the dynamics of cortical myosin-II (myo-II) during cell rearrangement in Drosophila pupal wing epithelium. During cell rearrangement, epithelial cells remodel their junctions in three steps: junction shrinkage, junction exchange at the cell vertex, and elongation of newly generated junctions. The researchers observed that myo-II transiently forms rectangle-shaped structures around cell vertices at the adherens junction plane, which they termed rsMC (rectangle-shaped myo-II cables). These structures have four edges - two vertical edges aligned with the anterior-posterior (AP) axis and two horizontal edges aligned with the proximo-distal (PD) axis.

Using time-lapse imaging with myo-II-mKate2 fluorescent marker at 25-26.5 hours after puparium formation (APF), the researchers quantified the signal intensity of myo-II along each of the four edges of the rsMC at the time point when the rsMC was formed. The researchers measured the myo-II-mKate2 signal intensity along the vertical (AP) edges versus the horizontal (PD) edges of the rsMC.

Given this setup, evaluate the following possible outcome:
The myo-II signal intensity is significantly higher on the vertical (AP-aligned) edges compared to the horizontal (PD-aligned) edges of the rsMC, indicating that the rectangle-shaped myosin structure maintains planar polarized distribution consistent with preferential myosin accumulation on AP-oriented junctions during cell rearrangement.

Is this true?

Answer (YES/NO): YES